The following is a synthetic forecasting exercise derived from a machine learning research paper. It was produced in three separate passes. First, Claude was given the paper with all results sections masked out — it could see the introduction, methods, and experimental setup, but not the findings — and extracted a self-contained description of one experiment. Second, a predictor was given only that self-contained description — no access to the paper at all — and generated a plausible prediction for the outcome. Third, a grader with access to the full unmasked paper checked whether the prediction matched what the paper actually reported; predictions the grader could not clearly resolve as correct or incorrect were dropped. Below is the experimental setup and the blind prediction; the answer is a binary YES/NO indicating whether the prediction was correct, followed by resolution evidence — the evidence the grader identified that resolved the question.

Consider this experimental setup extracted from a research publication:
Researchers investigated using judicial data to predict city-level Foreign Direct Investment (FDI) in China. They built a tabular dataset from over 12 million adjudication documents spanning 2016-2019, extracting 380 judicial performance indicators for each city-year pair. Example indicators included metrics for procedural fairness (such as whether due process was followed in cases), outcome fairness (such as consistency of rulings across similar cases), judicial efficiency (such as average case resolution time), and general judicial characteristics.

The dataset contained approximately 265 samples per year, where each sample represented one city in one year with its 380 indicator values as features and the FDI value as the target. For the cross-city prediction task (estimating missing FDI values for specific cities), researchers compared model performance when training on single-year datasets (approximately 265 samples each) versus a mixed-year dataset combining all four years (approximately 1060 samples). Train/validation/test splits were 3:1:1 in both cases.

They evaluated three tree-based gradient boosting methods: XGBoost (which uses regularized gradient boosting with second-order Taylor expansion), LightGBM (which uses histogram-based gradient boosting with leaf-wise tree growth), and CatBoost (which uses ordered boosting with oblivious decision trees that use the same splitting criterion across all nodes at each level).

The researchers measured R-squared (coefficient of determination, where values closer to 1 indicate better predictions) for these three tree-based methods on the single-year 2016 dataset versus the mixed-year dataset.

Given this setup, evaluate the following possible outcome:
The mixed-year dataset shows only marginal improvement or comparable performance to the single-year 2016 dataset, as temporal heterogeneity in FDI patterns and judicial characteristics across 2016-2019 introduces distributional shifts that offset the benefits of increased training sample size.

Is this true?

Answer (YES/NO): NO